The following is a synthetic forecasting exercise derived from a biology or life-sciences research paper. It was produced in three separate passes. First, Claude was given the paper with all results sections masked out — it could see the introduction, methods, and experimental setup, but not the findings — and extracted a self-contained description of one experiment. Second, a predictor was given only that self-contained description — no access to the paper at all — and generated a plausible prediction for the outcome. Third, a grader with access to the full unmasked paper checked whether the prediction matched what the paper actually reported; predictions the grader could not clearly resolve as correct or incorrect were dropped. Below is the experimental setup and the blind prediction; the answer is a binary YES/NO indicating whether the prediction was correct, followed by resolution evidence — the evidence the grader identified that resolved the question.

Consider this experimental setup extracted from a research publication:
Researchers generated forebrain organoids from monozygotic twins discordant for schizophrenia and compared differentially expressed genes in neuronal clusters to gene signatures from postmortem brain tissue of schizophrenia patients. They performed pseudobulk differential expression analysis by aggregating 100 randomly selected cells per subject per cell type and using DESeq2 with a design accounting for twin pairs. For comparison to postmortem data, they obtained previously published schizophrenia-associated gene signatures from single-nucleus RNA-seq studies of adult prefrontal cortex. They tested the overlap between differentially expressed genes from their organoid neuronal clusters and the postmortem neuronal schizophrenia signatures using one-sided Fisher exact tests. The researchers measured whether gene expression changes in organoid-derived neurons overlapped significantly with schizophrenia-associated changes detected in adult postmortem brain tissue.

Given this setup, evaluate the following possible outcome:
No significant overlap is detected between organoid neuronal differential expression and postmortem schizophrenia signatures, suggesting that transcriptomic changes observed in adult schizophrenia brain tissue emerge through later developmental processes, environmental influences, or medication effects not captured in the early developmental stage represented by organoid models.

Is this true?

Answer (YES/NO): NO